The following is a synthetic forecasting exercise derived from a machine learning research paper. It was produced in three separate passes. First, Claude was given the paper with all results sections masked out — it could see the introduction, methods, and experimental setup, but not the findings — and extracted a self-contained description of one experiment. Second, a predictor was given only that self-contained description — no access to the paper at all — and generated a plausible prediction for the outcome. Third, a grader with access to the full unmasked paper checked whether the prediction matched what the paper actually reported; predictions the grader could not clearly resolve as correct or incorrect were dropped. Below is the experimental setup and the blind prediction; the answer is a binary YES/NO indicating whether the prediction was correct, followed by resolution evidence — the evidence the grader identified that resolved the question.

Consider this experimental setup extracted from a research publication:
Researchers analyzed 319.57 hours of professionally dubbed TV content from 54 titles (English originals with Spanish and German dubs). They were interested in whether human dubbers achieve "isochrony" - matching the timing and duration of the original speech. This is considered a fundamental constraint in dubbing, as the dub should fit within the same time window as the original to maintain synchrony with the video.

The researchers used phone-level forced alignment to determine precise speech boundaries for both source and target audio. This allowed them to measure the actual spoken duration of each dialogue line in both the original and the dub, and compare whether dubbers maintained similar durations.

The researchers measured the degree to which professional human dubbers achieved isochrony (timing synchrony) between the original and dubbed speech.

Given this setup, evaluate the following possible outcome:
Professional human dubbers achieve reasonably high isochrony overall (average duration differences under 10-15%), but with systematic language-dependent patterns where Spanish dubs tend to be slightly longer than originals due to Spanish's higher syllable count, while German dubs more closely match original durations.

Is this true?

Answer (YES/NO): NO